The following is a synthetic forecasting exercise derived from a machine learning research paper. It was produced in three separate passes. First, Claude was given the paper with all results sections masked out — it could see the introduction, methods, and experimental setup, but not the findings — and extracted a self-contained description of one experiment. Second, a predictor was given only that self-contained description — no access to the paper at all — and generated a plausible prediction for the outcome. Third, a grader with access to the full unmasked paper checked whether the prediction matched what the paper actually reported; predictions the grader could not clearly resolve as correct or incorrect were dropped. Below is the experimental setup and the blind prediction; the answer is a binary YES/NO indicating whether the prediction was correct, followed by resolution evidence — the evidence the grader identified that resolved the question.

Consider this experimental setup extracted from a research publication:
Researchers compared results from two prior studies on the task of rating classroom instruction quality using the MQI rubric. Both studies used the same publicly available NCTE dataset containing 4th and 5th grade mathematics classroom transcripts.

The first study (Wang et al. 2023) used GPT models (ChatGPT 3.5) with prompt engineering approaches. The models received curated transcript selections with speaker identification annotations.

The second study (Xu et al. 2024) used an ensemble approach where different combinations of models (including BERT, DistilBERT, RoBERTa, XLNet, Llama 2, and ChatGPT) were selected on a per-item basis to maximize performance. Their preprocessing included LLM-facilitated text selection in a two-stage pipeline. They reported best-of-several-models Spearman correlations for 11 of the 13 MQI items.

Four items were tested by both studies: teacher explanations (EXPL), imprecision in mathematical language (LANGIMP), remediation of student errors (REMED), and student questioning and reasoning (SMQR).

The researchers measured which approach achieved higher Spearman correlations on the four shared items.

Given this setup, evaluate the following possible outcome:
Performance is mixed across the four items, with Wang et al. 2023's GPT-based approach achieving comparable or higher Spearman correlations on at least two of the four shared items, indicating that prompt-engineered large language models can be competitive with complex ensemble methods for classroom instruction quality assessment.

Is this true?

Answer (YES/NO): NO